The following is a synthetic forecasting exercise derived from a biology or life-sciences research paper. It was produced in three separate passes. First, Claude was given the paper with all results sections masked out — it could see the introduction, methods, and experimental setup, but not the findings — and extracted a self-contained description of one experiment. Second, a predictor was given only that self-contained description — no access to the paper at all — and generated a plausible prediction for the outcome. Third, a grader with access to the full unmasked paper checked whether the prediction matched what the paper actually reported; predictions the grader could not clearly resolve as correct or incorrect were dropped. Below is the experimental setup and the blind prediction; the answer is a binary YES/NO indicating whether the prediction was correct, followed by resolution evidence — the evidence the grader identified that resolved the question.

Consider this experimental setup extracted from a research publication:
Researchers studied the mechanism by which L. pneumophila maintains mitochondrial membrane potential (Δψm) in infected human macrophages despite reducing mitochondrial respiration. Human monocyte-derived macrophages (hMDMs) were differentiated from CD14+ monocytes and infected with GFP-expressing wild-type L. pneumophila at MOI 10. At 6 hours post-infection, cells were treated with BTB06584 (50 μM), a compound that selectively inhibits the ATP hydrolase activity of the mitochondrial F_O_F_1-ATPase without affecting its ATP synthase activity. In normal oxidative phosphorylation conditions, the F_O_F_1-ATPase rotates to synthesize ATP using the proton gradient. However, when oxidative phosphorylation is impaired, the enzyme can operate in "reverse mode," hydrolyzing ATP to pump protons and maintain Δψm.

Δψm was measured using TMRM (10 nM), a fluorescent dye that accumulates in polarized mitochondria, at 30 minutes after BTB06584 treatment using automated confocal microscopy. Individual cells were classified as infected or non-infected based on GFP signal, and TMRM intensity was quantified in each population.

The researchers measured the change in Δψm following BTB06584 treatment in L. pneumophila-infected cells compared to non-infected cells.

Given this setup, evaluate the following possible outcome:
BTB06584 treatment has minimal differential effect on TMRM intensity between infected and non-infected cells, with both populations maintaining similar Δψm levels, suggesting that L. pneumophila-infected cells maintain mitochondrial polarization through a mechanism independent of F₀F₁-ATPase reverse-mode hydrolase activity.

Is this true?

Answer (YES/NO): NO